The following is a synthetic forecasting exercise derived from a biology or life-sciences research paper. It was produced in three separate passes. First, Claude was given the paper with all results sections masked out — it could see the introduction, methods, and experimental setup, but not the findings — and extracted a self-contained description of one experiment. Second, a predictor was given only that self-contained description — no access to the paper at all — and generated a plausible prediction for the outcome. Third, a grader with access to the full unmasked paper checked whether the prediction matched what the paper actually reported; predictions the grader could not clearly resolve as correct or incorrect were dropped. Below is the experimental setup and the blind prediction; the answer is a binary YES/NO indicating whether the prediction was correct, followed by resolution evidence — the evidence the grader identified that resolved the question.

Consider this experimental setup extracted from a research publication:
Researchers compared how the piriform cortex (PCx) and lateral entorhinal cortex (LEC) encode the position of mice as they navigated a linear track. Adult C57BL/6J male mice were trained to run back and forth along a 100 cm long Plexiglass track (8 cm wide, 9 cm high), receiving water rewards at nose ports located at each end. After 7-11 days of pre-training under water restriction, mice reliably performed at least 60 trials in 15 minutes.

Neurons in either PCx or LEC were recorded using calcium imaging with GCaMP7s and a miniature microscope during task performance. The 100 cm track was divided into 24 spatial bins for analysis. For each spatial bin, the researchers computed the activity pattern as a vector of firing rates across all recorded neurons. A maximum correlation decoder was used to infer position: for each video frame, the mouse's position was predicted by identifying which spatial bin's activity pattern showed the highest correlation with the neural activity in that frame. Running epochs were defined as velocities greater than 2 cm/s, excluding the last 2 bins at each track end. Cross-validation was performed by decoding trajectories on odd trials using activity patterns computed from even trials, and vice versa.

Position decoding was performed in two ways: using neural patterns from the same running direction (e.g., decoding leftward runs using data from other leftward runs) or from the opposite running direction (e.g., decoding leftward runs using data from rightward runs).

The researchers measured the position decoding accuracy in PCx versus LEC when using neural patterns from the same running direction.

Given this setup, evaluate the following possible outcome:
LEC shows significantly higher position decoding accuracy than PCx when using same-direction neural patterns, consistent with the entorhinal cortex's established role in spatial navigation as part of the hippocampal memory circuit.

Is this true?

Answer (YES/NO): NO